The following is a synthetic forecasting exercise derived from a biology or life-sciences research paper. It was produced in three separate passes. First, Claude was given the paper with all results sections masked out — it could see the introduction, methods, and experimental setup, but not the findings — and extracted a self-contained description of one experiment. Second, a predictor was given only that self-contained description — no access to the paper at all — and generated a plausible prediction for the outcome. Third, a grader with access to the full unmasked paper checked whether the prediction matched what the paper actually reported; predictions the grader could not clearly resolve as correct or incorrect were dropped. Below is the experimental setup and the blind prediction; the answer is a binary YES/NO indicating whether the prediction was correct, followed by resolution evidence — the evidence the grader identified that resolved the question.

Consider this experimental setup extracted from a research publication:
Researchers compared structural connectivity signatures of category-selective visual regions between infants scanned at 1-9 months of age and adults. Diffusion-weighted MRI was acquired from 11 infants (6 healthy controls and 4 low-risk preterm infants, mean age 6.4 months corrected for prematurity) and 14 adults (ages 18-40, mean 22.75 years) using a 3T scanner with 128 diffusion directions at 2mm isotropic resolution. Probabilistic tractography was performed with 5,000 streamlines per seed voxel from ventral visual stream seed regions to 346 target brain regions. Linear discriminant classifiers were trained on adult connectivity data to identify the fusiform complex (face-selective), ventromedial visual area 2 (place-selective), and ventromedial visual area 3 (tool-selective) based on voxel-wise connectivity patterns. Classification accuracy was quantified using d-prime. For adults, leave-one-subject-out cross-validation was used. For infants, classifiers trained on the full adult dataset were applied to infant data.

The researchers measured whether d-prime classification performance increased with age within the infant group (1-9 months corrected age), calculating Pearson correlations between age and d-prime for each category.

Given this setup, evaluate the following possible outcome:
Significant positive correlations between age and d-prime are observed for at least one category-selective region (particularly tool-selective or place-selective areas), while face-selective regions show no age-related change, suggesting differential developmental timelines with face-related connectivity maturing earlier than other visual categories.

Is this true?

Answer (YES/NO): YES